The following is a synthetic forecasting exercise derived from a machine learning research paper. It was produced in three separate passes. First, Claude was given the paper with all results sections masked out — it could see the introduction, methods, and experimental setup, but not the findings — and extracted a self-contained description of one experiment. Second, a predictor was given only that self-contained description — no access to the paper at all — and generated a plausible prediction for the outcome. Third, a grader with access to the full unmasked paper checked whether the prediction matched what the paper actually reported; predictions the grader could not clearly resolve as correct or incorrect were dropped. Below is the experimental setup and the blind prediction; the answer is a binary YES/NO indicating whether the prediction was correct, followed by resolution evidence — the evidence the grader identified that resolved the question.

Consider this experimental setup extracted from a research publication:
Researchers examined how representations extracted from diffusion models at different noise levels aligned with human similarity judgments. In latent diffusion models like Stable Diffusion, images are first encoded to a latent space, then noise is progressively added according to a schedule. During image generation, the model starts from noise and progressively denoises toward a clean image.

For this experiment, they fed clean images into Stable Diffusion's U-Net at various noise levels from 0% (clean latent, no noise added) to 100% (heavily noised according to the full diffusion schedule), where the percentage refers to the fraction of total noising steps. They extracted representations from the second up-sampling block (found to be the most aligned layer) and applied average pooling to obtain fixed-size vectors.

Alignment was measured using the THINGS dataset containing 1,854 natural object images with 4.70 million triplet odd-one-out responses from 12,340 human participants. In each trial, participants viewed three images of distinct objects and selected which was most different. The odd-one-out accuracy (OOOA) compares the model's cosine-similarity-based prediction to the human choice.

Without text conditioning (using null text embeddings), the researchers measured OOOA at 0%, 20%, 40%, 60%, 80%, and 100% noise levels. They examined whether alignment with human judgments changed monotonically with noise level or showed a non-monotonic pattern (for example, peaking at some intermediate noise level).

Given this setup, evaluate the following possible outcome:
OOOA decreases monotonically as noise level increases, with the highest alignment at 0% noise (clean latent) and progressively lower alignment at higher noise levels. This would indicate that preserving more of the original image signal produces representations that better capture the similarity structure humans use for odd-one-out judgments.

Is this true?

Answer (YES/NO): NO